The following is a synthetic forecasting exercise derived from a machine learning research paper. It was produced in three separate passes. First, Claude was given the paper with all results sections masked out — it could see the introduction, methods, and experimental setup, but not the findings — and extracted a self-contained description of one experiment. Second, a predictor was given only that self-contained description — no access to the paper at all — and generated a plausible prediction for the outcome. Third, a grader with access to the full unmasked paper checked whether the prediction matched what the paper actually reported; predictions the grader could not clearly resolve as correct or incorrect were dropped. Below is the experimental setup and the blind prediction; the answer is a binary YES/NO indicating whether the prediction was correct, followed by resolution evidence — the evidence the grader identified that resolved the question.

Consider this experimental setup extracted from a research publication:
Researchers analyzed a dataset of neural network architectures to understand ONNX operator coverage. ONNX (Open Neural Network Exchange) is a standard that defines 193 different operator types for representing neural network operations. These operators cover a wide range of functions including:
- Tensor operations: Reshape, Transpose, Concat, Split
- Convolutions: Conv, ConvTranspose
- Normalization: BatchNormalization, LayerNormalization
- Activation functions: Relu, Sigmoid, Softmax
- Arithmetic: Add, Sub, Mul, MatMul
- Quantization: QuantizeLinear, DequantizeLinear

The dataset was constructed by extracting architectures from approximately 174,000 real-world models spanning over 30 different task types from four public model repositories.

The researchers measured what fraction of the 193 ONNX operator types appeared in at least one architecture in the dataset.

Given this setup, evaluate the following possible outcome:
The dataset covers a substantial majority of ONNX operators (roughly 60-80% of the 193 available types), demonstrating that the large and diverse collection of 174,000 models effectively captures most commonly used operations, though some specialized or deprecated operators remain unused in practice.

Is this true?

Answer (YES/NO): NO